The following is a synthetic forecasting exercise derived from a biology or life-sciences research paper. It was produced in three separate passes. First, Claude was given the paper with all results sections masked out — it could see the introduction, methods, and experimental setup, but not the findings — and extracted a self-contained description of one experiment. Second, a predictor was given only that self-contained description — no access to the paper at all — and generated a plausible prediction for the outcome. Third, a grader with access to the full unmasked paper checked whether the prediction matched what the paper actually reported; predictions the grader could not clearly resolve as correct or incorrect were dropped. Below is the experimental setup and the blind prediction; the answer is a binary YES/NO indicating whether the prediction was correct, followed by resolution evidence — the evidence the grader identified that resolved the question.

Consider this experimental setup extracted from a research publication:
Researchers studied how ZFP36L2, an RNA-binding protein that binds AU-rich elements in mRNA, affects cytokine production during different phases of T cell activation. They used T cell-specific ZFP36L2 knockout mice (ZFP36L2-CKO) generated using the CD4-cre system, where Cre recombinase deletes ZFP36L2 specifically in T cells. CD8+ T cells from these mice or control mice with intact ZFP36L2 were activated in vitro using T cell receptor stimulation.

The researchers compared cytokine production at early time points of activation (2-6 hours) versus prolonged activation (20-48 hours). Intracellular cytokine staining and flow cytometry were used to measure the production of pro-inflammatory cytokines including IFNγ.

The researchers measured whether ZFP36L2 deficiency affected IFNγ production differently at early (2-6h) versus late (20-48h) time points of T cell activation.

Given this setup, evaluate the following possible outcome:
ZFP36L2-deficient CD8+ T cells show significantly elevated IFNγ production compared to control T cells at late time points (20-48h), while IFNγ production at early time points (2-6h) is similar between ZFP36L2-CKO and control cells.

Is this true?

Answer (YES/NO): YES